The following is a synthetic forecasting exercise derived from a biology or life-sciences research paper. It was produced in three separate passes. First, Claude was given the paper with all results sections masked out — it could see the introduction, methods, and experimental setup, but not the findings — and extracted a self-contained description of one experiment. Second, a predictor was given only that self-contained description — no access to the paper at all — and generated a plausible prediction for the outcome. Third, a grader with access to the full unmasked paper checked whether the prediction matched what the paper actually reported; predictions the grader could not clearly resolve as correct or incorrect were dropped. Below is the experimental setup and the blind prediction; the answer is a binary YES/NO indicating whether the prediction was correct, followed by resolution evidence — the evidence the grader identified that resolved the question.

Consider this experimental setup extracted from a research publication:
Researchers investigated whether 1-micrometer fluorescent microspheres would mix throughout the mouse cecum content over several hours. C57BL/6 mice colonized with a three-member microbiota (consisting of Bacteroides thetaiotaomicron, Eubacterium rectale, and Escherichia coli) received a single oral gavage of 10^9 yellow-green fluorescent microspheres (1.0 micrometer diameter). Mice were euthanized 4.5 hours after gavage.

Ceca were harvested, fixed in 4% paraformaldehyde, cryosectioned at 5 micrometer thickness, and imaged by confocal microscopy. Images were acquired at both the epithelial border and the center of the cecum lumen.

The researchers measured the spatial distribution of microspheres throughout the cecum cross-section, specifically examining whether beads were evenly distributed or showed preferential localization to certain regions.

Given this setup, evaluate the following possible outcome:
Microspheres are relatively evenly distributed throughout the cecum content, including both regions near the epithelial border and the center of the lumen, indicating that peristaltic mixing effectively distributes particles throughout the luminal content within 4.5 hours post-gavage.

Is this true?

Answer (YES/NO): NO